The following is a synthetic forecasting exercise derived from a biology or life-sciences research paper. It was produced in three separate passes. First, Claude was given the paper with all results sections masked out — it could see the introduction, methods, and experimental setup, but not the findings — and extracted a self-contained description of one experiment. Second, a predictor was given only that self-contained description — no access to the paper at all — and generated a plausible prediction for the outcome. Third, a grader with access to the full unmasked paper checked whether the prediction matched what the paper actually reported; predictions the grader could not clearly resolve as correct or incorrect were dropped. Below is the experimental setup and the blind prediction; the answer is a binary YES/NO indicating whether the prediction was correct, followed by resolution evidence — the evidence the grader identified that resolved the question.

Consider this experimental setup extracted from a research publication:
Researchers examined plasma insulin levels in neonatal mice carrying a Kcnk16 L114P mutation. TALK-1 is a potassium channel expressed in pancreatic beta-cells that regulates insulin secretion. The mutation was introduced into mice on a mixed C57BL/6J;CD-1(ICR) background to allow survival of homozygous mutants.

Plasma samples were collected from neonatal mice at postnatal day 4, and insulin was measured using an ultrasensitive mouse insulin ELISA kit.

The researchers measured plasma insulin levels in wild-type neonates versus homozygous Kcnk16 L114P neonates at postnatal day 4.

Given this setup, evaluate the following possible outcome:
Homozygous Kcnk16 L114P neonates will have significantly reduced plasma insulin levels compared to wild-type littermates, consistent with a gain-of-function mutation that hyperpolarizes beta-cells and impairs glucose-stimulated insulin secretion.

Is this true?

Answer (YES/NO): YES